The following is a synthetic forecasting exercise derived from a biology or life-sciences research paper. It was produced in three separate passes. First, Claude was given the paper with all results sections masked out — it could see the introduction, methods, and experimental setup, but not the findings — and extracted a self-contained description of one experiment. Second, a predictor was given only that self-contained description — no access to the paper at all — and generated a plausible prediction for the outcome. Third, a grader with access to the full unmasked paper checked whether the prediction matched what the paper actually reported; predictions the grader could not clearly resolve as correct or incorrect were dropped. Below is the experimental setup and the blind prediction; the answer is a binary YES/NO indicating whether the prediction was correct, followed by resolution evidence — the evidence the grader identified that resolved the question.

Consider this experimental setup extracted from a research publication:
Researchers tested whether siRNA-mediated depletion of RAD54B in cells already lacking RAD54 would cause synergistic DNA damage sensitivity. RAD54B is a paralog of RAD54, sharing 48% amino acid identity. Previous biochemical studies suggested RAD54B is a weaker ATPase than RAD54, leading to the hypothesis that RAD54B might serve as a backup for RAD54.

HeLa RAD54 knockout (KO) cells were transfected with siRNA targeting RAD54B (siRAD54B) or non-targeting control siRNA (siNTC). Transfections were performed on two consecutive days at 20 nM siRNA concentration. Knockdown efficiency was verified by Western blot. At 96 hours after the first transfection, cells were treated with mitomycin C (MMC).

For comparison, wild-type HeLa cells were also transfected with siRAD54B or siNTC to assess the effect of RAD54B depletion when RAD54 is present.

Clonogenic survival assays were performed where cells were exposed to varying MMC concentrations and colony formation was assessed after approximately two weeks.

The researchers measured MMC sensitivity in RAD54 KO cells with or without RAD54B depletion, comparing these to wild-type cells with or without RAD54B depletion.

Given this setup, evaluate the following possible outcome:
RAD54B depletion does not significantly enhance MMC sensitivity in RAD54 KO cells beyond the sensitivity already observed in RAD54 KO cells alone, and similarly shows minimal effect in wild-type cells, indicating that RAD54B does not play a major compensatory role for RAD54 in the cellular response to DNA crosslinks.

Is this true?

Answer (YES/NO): NO